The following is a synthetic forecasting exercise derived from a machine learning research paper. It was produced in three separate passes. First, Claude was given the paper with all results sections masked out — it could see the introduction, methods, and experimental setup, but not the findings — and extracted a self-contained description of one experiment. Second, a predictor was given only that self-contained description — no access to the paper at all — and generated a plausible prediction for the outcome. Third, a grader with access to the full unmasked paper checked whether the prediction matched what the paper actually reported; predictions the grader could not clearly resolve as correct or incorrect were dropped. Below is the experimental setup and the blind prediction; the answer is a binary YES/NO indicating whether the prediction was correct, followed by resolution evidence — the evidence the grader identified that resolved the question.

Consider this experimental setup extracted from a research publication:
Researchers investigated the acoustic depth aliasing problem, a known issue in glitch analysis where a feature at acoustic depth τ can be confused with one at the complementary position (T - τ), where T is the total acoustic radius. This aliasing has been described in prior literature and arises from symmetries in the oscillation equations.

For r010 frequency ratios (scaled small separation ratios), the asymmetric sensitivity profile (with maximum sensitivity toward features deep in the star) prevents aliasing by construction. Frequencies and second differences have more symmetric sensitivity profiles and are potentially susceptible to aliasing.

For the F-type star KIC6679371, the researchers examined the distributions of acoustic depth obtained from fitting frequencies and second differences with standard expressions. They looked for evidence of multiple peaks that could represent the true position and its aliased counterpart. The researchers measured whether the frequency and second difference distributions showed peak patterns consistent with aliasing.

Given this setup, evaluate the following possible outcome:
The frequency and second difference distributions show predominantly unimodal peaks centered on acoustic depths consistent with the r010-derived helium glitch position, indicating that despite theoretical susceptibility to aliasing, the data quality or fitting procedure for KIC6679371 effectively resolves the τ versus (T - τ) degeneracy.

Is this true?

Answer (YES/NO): NO